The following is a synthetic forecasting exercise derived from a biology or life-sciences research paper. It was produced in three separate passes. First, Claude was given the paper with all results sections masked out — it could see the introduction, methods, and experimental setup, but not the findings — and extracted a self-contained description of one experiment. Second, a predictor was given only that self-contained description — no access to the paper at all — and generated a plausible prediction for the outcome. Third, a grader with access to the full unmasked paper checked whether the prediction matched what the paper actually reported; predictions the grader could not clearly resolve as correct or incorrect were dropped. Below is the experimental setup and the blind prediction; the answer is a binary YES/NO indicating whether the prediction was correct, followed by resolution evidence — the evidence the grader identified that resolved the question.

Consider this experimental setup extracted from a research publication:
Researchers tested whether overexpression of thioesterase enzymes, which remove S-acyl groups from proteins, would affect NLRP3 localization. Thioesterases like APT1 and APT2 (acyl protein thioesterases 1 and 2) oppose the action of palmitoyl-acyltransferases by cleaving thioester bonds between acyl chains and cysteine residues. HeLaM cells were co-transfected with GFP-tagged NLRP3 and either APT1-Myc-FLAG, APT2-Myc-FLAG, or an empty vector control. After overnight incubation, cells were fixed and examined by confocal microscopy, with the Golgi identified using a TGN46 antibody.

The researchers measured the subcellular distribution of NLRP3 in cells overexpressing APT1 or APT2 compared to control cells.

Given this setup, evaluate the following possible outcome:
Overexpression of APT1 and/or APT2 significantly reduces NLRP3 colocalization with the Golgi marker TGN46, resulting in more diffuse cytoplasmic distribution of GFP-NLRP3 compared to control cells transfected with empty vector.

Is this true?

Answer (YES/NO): YES